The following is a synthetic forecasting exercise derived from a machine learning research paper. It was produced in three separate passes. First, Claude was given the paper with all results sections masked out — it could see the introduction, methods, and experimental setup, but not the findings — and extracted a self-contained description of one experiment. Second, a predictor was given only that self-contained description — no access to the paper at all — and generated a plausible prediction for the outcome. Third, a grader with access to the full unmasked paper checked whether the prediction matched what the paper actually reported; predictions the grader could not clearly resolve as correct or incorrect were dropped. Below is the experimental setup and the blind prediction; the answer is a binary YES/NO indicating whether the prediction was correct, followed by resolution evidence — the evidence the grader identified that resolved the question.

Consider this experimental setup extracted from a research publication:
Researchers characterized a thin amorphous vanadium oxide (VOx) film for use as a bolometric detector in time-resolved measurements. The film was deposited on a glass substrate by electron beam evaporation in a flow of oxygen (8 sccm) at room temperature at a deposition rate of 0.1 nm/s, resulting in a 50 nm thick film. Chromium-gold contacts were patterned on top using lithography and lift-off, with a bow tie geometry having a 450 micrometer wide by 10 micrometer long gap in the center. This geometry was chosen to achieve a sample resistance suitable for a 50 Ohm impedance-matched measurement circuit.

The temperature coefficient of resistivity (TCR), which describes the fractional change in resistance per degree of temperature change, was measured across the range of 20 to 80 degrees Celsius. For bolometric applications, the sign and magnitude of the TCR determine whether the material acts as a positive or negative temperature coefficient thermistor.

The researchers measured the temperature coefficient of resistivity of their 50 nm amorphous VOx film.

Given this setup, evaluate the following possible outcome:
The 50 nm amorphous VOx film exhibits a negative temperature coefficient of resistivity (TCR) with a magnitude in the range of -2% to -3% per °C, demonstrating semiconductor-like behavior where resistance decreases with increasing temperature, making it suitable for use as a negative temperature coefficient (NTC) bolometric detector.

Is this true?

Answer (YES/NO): YES